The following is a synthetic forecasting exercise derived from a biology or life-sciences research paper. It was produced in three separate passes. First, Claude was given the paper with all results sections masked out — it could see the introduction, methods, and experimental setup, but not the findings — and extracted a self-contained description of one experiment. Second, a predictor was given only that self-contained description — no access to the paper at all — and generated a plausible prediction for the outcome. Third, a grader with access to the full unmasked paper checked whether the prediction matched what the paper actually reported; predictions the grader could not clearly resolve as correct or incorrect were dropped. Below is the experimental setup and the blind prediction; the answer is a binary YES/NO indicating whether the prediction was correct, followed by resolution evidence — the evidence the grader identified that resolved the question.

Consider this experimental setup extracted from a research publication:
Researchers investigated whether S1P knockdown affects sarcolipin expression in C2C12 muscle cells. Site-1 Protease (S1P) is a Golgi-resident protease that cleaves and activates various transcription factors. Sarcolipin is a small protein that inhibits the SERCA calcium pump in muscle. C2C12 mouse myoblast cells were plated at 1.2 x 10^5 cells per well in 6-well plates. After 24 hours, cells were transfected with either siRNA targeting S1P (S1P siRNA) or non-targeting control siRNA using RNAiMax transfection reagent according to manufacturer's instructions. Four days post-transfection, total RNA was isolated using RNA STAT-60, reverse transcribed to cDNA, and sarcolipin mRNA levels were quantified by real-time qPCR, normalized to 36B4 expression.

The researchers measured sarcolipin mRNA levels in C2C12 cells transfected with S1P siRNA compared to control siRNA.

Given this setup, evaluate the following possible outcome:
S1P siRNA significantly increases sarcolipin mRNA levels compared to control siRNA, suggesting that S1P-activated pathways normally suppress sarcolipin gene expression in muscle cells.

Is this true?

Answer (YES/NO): YES